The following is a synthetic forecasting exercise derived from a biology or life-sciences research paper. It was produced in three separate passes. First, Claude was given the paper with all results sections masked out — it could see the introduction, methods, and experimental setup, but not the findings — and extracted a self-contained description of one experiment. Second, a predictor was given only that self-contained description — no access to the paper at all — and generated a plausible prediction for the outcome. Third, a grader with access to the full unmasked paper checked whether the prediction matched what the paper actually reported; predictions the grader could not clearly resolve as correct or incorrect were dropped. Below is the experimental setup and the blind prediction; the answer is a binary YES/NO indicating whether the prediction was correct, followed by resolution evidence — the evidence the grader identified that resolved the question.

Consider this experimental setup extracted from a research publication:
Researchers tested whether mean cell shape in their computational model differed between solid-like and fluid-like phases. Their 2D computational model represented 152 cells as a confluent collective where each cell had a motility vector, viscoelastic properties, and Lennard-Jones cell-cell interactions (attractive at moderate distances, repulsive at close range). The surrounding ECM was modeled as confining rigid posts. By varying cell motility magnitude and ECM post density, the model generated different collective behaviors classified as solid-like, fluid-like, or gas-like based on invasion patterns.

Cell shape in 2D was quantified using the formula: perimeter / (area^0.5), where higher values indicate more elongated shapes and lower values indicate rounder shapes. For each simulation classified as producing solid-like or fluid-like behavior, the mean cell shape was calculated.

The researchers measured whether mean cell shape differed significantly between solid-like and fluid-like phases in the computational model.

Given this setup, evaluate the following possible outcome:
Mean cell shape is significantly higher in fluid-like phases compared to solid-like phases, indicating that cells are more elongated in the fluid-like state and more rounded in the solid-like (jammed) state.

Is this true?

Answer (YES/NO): YES